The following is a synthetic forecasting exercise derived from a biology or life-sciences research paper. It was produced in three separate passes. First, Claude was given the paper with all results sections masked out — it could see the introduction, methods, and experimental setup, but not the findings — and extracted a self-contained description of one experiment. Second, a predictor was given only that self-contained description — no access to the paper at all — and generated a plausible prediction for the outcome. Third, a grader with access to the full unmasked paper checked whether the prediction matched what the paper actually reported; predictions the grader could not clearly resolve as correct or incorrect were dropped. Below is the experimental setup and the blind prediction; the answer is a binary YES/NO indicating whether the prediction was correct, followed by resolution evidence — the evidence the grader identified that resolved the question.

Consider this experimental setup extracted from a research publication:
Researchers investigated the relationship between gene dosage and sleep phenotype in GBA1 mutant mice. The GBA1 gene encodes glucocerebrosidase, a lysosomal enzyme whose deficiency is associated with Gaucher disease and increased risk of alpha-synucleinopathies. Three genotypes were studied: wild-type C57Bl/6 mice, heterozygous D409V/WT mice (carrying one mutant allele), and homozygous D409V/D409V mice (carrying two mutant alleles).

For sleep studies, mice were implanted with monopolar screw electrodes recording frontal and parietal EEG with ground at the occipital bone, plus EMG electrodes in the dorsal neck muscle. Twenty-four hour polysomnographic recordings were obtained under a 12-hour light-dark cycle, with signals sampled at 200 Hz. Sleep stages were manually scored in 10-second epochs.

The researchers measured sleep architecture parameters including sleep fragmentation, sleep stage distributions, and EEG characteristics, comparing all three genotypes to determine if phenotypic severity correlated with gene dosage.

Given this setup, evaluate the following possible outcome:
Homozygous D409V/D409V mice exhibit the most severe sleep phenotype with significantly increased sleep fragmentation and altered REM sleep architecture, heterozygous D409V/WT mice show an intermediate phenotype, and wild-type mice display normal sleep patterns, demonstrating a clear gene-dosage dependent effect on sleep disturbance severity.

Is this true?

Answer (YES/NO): NO